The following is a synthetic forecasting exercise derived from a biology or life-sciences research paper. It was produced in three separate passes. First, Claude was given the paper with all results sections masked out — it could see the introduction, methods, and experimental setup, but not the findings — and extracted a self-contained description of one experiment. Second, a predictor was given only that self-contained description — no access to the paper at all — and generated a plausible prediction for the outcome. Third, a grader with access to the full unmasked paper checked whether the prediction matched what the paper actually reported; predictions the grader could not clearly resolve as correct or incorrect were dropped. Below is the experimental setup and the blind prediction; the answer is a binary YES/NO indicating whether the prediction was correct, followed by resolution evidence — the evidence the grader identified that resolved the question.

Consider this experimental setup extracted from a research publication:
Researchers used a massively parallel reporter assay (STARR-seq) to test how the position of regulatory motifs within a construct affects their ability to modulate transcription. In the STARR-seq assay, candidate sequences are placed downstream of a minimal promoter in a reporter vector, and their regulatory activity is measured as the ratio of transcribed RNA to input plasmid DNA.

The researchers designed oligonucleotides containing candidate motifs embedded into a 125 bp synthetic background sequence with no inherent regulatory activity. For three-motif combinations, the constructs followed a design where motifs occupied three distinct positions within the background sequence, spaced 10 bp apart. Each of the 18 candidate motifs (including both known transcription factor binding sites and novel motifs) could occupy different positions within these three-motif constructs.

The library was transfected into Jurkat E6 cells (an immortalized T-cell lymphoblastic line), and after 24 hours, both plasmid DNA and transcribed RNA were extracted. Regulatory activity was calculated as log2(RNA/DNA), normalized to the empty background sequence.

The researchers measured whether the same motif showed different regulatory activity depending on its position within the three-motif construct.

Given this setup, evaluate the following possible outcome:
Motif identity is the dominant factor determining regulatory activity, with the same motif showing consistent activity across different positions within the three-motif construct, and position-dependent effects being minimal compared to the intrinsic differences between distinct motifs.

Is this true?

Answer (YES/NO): NO